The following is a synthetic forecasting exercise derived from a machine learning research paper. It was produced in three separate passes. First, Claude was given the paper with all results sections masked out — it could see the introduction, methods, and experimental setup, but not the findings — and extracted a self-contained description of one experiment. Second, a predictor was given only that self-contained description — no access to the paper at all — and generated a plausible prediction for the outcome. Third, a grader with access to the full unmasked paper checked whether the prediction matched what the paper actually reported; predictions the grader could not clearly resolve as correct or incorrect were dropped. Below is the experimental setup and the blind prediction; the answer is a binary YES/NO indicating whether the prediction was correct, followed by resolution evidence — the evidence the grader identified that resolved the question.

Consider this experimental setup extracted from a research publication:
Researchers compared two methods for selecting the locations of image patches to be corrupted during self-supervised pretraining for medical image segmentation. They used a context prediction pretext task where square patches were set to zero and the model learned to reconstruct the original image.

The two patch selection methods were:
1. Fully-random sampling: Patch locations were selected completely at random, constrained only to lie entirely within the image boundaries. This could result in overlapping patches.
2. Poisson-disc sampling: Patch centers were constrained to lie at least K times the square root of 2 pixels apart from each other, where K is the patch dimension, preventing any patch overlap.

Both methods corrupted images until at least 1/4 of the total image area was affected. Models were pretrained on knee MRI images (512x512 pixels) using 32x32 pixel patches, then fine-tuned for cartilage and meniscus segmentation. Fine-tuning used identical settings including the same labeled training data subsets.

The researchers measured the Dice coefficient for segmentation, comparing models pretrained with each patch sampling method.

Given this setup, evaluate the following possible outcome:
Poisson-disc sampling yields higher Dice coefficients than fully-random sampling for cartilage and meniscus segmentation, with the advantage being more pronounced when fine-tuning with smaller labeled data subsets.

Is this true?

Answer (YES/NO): NO